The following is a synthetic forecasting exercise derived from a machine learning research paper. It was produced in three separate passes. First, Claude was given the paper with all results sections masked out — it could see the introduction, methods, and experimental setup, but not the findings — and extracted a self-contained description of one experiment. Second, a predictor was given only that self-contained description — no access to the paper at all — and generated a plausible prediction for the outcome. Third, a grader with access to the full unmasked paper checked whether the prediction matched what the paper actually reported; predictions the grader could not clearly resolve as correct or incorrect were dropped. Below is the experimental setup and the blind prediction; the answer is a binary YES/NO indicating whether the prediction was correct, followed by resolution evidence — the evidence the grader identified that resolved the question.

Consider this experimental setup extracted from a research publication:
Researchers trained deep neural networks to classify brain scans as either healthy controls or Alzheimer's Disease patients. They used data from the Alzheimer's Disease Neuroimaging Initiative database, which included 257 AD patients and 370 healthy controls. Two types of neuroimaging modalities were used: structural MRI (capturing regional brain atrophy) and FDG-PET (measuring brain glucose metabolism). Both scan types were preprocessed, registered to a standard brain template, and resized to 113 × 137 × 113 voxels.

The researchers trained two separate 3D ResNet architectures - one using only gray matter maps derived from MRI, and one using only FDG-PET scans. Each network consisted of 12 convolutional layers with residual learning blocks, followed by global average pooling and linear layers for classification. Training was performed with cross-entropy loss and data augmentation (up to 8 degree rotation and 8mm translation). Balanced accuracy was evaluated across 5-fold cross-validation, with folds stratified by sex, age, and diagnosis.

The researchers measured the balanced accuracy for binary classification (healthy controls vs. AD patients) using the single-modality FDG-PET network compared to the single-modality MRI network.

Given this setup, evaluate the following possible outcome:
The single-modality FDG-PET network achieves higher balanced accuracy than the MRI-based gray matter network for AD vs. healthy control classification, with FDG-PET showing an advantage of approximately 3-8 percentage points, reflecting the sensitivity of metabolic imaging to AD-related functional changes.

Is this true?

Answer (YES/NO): YES